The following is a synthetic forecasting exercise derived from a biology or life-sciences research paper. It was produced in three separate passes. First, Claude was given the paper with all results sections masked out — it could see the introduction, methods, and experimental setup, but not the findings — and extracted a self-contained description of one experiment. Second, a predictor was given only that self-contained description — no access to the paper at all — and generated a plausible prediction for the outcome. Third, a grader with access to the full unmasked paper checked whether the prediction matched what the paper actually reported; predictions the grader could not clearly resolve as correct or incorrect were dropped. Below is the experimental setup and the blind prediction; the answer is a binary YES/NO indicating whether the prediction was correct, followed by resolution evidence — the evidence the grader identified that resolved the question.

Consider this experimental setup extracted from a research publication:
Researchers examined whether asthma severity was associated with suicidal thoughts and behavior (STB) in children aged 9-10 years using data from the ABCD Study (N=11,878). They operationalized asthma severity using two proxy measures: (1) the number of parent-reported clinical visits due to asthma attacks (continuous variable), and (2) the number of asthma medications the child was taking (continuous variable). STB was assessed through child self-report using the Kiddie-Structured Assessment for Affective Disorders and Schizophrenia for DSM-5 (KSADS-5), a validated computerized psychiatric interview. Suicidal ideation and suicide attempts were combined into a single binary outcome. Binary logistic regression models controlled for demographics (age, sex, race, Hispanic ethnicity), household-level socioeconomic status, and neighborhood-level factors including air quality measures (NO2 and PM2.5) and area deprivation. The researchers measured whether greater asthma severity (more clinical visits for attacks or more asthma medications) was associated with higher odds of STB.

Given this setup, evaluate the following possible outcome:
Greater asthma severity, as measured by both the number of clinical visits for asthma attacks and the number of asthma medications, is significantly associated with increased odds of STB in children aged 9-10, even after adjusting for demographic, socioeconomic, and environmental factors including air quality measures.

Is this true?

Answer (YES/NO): NO